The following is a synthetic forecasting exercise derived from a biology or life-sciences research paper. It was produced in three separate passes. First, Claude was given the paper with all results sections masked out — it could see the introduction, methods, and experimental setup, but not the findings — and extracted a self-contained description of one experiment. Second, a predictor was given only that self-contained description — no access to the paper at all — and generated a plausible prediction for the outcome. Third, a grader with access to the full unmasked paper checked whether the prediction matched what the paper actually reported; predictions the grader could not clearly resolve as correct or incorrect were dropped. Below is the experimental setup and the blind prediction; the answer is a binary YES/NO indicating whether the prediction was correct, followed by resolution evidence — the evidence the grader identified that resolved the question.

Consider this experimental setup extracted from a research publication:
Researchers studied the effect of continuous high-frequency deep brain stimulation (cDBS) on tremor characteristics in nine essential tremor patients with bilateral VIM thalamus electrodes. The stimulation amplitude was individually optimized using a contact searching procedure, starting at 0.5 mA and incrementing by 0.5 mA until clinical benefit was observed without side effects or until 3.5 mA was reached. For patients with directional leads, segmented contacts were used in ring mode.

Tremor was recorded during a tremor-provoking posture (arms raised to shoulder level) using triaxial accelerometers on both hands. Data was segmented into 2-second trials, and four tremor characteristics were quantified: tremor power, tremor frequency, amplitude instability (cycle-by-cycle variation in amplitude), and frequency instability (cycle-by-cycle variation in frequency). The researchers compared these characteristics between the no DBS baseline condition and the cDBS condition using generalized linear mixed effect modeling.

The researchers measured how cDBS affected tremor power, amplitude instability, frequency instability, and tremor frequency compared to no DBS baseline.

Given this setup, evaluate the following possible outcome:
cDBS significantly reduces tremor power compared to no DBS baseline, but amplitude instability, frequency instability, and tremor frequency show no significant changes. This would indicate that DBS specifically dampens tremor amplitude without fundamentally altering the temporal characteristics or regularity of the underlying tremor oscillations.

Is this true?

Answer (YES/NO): NO